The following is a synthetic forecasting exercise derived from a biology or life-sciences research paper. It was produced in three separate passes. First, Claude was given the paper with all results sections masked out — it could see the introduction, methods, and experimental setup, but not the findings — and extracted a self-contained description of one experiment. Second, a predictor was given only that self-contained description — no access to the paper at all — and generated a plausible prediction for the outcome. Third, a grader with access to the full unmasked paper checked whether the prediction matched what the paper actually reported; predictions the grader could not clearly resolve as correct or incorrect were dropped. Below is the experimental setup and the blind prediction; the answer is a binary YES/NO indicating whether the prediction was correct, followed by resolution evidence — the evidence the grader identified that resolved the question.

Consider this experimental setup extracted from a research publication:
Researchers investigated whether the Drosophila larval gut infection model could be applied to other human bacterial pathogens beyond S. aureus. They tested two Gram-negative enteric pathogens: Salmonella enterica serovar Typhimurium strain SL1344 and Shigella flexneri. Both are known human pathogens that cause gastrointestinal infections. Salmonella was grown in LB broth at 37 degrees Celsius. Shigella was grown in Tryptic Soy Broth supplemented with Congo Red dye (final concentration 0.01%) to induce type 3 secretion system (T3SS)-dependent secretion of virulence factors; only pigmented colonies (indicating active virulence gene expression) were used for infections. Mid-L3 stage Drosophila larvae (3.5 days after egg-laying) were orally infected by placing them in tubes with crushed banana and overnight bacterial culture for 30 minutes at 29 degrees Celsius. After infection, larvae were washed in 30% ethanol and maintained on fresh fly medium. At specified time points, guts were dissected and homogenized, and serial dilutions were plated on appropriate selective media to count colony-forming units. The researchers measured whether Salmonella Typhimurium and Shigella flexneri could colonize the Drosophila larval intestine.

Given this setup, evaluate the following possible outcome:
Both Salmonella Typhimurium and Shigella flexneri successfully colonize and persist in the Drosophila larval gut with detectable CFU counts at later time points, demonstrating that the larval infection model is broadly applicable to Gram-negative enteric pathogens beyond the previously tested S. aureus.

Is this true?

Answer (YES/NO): YES